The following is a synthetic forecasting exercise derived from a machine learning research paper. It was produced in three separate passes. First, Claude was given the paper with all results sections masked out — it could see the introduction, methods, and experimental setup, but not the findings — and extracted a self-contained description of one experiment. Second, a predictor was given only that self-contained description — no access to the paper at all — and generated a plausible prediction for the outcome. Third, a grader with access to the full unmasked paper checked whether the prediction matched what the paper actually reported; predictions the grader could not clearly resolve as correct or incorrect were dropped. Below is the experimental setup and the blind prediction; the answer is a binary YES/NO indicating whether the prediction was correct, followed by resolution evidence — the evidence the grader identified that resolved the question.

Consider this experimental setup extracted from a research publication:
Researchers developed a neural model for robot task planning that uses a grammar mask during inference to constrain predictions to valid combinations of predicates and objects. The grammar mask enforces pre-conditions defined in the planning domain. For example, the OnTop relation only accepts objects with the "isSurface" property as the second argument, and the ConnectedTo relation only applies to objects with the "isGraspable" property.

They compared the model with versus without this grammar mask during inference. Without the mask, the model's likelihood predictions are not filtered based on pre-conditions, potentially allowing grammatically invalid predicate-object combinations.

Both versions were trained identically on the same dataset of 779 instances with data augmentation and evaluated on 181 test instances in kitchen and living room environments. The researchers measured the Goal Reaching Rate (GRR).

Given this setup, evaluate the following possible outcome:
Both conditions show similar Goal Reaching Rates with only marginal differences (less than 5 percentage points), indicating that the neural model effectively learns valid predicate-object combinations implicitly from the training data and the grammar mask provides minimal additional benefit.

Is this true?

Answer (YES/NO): YES